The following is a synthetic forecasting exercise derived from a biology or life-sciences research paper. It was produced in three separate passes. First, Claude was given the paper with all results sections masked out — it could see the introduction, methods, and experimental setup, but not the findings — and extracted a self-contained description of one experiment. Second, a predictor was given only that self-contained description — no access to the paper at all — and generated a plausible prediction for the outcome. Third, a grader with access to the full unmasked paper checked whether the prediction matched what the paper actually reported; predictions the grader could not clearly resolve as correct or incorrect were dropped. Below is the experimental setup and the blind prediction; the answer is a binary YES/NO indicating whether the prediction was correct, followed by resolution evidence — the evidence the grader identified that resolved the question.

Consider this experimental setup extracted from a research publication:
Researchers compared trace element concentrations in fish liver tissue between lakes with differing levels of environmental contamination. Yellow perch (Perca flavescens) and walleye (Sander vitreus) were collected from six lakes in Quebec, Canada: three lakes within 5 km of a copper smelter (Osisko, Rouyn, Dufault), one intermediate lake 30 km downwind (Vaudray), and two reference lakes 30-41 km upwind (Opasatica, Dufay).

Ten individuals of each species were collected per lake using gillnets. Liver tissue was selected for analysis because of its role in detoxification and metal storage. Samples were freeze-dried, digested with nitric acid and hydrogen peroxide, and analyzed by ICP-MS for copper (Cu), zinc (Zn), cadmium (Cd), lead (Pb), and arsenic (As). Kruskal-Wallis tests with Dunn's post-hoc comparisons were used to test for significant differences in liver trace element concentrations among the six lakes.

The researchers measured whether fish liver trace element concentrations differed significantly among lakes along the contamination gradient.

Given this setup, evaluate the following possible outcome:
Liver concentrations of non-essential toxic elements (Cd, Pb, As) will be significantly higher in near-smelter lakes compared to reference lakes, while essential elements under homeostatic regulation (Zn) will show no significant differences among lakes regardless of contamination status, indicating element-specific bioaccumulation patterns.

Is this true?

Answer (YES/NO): NO